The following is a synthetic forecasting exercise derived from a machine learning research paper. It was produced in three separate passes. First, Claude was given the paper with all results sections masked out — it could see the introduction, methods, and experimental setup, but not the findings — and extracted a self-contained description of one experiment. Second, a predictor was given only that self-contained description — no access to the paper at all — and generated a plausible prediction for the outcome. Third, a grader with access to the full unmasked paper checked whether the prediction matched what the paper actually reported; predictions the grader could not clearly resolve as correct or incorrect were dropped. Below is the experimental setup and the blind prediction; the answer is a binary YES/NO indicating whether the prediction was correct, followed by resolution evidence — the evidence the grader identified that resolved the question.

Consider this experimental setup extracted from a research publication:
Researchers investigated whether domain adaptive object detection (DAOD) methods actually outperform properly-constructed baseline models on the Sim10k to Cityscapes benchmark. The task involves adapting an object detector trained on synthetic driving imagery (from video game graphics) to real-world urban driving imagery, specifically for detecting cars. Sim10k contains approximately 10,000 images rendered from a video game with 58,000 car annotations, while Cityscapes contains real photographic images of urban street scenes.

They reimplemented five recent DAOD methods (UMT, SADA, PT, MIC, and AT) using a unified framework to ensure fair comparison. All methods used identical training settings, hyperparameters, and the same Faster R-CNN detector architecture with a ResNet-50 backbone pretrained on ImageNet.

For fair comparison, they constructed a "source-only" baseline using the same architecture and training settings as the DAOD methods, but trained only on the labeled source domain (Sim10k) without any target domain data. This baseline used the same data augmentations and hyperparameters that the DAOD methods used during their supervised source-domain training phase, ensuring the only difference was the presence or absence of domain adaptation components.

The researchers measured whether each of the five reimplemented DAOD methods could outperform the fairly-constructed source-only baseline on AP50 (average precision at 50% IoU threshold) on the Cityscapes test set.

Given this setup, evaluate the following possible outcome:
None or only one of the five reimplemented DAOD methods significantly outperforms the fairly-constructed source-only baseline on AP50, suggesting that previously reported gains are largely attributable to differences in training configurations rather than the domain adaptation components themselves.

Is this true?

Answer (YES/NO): YES